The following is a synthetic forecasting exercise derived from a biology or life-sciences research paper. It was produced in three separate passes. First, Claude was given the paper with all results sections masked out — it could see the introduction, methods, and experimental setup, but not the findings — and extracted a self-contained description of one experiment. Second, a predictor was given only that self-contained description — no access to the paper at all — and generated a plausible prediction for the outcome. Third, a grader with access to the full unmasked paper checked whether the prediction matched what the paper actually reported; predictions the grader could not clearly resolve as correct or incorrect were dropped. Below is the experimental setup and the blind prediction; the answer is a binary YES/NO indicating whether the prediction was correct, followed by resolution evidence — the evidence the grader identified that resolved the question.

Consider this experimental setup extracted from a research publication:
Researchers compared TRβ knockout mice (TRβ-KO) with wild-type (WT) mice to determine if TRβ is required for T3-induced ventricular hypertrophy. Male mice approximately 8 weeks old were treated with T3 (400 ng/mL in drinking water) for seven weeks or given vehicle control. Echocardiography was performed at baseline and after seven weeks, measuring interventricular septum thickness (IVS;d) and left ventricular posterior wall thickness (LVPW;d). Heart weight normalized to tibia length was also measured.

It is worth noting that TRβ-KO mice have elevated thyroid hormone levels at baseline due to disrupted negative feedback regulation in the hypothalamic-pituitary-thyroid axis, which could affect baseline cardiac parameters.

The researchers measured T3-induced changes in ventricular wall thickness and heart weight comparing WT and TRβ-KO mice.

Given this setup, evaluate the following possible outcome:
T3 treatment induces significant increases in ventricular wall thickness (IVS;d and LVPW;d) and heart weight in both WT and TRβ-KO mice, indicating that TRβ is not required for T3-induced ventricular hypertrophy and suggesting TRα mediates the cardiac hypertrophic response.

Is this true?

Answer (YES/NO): YES